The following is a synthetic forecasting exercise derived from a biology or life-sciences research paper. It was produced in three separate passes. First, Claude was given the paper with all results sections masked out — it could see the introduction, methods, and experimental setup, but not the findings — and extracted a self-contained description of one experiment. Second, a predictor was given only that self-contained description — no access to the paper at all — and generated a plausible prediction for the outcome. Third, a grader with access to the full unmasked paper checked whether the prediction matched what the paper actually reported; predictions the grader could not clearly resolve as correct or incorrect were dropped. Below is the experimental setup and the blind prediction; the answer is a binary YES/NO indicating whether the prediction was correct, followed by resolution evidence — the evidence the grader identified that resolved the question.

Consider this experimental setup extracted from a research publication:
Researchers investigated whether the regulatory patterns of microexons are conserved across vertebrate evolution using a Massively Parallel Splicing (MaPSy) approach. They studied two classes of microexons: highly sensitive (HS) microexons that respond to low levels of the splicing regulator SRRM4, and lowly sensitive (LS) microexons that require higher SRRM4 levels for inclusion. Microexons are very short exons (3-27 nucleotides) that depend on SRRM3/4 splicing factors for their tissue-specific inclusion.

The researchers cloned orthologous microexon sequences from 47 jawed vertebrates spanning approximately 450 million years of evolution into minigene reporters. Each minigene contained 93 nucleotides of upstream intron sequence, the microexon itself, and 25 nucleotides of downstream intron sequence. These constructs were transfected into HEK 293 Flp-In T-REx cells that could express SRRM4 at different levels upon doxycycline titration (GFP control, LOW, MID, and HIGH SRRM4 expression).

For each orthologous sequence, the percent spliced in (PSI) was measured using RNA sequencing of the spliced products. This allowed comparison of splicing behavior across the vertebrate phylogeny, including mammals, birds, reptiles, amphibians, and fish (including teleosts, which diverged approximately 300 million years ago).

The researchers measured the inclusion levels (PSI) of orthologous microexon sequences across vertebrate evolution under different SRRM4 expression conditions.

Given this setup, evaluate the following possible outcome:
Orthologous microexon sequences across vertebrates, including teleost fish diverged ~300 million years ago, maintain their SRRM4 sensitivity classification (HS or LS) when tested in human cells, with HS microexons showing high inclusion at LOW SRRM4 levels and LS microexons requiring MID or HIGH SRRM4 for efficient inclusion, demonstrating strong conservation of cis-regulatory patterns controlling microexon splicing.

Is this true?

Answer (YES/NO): YES